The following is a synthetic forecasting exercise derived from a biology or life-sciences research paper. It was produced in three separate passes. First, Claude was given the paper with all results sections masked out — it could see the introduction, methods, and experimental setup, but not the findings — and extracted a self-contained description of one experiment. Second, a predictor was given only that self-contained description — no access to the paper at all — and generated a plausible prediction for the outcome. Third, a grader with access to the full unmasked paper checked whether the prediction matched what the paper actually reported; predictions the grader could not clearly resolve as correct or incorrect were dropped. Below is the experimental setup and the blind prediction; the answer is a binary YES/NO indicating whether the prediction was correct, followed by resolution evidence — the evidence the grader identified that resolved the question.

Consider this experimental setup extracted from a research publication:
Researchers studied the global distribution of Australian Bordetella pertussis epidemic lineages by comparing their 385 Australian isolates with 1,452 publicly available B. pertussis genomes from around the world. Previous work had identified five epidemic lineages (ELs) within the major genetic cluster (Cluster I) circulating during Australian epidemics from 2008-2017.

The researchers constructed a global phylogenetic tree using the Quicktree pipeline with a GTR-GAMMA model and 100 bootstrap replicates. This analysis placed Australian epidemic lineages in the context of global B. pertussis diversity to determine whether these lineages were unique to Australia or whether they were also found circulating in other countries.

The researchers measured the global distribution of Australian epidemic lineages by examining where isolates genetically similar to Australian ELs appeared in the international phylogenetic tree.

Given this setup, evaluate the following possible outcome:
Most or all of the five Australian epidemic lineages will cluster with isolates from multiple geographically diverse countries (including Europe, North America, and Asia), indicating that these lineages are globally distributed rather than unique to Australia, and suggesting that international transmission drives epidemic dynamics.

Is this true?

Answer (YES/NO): NO